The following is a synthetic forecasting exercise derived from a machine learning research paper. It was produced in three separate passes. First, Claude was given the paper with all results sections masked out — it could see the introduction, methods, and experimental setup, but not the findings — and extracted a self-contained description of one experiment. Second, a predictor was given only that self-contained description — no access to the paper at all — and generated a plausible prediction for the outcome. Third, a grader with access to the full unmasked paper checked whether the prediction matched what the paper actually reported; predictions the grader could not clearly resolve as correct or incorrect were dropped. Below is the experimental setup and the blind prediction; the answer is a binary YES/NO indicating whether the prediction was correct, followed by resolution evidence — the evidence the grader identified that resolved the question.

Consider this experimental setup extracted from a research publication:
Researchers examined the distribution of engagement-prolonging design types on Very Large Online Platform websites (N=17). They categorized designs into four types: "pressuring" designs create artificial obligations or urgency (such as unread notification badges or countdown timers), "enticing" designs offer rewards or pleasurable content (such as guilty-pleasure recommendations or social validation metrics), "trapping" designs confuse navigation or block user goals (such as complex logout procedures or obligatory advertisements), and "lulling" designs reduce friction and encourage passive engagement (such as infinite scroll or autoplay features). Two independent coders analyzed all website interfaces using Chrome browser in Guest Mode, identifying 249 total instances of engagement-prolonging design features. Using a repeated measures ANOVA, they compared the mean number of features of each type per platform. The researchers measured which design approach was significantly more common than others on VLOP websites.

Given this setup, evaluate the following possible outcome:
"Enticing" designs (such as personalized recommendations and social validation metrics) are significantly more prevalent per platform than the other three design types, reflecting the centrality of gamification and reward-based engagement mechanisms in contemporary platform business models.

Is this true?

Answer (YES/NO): NO